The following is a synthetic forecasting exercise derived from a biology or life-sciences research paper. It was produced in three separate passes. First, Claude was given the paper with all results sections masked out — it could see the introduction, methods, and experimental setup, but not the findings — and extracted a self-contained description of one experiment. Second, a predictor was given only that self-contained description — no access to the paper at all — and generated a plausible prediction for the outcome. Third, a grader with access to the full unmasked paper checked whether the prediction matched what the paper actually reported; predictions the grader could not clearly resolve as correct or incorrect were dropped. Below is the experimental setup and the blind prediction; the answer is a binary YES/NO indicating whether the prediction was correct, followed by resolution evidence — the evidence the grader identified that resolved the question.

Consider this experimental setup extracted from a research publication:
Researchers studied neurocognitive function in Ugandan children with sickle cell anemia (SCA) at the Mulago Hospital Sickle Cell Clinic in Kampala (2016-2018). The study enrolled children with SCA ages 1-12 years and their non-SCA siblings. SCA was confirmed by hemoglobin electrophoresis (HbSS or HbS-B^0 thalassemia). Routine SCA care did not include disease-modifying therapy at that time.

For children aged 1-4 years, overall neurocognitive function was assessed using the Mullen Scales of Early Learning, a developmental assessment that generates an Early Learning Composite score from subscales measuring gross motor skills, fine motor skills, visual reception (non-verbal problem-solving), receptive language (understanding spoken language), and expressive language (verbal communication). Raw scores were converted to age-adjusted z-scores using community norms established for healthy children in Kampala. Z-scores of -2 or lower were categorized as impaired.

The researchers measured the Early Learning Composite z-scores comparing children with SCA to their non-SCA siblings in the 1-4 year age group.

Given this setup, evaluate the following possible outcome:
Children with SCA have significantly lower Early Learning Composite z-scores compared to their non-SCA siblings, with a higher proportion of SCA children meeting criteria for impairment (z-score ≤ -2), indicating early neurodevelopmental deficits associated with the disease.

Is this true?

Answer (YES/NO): YES